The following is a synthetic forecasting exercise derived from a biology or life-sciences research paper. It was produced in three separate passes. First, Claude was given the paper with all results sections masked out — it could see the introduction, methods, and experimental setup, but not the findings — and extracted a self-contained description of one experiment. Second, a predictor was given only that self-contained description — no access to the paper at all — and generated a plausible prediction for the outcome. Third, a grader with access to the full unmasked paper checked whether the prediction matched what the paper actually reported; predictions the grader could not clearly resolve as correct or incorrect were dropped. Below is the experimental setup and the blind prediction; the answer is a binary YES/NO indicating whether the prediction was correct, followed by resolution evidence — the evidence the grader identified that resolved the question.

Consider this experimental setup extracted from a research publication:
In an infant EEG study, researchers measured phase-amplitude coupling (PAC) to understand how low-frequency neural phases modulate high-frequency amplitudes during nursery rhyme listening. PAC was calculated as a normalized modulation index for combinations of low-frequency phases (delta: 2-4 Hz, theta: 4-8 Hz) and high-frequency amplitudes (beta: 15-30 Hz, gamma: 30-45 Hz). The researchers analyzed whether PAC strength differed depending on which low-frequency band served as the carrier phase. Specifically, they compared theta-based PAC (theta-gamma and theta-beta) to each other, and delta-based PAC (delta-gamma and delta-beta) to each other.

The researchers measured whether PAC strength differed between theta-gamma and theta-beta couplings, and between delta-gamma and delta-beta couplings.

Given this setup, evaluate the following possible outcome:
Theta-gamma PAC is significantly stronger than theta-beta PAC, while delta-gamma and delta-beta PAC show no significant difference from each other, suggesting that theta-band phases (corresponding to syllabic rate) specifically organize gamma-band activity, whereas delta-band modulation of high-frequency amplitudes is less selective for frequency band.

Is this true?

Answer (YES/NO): YES